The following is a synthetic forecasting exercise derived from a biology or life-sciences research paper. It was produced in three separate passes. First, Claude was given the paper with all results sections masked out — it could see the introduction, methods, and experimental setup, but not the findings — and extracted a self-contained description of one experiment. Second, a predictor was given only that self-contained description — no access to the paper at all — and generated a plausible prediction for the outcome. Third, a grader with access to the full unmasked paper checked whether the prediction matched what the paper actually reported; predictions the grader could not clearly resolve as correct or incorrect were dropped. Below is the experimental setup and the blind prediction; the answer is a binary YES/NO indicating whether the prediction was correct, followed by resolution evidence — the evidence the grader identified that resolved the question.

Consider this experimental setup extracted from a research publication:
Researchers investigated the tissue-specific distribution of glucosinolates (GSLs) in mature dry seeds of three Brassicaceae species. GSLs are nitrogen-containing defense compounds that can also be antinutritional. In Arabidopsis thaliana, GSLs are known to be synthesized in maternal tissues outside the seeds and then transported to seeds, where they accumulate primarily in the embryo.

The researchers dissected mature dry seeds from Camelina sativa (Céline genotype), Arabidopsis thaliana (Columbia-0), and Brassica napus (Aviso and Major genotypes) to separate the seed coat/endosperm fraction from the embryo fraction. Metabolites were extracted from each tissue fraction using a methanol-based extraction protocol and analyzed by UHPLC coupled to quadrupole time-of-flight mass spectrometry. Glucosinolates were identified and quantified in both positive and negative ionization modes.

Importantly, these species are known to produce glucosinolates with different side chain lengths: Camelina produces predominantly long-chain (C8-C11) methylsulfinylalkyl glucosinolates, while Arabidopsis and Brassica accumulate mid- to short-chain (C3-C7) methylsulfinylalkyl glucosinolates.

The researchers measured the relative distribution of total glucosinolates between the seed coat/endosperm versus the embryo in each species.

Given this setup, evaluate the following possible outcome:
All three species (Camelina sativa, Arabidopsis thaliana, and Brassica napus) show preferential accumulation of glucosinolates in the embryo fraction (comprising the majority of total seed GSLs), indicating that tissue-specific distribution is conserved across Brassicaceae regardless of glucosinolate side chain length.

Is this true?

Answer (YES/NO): NO